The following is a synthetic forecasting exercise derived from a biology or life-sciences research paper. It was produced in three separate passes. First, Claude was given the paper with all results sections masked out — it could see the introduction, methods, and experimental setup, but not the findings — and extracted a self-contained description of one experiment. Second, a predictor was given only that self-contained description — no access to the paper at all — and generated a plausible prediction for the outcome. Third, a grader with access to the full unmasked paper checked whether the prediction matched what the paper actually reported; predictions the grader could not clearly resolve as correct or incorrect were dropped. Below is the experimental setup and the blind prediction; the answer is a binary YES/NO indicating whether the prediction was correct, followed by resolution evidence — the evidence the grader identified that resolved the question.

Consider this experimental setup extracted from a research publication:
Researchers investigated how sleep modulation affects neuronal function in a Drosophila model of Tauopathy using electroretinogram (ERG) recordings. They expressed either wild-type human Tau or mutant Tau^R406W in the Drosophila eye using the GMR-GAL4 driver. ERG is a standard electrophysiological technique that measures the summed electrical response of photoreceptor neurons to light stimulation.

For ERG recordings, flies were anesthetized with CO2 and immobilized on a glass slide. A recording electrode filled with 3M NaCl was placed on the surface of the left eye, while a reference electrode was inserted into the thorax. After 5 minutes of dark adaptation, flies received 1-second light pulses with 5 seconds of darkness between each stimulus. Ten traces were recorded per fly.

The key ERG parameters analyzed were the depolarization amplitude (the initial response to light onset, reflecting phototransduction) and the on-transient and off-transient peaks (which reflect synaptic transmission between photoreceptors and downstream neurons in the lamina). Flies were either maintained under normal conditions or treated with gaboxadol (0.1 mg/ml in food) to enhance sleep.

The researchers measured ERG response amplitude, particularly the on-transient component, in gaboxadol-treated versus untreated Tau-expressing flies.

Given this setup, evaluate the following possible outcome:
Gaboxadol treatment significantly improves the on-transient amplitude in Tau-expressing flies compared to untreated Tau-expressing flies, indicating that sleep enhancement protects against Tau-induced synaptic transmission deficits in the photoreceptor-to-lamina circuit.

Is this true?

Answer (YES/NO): YES